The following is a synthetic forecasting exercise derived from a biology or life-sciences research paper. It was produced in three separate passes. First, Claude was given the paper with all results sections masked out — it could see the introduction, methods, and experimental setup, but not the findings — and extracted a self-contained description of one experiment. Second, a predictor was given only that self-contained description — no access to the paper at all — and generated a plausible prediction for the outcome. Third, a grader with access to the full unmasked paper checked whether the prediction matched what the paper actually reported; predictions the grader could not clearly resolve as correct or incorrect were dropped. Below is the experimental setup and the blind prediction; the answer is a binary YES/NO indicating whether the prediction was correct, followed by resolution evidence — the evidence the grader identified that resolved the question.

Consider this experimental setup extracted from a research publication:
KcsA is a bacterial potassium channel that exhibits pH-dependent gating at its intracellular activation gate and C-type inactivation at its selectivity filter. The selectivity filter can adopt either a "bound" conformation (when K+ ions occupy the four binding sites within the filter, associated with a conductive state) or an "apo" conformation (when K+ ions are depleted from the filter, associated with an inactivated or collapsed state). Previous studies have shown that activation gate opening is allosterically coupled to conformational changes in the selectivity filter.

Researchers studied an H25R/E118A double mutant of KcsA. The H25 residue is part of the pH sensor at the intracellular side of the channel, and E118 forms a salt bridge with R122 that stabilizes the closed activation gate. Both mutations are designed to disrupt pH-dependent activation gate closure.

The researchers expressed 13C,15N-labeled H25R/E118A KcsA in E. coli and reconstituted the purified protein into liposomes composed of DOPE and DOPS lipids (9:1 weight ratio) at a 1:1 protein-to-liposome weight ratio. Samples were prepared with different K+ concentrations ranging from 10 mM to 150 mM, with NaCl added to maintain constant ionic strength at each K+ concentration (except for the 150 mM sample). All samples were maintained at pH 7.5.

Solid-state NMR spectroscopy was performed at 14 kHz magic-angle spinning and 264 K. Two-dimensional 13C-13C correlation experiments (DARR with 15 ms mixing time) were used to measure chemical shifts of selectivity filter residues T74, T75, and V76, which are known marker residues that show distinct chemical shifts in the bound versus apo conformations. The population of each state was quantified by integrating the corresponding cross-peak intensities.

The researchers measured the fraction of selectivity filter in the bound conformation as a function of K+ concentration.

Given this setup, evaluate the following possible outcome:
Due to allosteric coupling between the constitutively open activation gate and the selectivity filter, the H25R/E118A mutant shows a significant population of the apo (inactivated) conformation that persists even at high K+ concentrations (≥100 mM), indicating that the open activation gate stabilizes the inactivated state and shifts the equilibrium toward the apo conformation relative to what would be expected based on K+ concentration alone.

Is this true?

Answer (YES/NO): NO